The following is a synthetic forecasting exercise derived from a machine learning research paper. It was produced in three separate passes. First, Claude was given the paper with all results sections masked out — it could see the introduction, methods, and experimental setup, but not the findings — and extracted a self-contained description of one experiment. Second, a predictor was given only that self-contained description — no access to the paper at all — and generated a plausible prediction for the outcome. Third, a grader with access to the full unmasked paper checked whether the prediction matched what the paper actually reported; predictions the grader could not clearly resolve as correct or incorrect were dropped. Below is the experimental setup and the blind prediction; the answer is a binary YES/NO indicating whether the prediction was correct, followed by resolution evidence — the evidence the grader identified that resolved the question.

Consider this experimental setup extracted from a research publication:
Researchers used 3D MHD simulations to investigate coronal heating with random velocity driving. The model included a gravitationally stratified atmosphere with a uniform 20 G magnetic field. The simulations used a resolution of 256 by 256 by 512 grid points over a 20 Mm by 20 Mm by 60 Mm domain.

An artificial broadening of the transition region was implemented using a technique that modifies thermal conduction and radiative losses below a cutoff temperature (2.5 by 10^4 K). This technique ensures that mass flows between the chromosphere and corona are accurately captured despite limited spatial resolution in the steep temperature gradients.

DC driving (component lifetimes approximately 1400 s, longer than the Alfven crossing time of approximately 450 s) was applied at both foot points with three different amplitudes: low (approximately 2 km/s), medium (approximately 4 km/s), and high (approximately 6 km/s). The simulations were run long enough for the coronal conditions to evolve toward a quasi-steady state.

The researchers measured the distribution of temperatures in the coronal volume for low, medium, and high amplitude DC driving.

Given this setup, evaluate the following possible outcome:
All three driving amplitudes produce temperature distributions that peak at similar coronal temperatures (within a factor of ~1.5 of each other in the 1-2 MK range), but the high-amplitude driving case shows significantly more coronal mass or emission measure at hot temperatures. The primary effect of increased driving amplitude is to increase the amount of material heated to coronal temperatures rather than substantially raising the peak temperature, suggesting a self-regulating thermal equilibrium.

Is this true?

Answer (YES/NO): NO